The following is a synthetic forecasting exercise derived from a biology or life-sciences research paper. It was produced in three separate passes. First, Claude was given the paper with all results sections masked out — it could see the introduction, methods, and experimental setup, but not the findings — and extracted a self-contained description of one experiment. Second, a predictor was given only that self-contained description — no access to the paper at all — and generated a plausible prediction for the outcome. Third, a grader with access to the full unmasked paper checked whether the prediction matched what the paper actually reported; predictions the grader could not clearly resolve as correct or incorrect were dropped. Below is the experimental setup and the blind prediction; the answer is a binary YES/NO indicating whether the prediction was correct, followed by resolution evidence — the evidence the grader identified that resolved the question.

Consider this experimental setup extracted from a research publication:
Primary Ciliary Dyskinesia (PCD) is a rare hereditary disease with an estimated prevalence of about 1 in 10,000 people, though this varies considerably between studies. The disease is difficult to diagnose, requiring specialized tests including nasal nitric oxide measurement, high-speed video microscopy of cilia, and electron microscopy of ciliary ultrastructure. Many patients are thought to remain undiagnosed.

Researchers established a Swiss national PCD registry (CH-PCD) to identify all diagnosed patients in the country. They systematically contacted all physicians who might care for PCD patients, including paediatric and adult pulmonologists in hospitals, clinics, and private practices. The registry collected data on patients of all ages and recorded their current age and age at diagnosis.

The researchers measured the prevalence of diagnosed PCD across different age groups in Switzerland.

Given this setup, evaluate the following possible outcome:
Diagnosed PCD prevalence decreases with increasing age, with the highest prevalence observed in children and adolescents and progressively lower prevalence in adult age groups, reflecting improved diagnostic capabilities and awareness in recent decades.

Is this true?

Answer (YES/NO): NO